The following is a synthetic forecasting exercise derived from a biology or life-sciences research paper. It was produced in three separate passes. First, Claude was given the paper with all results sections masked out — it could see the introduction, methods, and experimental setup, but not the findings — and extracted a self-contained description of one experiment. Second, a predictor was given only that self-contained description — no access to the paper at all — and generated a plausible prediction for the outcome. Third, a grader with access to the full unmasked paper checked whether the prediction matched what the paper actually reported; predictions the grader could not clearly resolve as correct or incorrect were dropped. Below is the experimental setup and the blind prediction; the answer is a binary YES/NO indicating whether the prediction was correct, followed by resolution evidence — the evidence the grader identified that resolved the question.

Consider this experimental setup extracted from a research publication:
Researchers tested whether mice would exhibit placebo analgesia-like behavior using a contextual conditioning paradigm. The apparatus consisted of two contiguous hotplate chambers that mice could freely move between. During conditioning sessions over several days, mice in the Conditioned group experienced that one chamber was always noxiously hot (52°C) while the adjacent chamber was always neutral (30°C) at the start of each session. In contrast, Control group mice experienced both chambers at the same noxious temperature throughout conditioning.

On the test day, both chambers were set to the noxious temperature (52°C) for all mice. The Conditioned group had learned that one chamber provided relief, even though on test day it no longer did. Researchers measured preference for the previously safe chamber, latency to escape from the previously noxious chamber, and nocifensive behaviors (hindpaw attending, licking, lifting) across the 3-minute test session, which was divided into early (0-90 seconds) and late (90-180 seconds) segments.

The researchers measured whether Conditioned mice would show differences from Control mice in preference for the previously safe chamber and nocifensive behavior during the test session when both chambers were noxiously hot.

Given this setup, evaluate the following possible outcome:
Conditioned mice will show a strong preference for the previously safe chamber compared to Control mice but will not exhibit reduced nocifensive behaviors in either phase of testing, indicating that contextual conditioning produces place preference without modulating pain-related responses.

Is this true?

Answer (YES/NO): NO